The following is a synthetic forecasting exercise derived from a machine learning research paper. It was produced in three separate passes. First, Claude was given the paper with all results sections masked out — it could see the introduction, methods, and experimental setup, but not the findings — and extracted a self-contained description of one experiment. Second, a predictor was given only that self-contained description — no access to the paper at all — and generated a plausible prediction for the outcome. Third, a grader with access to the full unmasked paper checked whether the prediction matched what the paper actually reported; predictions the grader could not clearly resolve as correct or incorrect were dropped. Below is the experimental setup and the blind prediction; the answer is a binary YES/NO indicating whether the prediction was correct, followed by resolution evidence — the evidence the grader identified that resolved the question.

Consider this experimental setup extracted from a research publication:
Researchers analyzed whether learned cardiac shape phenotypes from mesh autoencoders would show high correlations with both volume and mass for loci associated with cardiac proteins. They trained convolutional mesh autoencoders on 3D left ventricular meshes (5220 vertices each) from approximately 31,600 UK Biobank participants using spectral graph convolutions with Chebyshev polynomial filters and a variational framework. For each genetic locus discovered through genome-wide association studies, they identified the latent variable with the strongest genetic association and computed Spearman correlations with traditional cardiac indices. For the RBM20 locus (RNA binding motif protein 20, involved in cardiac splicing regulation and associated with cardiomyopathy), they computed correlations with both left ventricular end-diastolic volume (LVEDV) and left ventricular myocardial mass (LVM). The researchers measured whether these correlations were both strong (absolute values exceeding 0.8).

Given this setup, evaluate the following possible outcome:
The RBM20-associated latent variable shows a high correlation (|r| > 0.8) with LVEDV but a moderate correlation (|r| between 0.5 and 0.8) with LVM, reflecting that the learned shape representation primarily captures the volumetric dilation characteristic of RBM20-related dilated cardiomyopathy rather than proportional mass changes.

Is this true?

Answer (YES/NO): NO